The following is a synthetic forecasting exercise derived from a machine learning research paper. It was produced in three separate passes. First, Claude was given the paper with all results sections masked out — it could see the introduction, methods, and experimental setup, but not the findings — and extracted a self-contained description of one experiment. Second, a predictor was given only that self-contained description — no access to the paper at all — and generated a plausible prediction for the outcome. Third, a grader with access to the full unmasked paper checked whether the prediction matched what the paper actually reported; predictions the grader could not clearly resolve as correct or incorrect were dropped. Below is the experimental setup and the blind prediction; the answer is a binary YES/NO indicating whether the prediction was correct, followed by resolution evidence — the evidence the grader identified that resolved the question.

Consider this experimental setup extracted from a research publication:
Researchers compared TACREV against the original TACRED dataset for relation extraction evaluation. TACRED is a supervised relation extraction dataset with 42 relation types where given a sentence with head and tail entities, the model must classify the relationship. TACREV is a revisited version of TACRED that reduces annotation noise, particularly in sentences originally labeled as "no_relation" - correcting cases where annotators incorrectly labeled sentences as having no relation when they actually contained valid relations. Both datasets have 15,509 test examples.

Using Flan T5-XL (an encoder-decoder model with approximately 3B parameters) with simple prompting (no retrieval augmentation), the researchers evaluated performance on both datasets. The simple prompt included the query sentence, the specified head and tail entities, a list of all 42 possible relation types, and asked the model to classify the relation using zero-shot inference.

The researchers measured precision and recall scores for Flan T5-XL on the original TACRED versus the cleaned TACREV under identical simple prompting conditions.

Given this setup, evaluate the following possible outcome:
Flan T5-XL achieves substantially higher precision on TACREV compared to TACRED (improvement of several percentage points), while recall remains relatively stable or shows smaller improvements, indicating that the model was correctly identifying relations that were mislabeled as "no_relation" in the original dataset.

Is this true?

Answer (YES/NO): NO